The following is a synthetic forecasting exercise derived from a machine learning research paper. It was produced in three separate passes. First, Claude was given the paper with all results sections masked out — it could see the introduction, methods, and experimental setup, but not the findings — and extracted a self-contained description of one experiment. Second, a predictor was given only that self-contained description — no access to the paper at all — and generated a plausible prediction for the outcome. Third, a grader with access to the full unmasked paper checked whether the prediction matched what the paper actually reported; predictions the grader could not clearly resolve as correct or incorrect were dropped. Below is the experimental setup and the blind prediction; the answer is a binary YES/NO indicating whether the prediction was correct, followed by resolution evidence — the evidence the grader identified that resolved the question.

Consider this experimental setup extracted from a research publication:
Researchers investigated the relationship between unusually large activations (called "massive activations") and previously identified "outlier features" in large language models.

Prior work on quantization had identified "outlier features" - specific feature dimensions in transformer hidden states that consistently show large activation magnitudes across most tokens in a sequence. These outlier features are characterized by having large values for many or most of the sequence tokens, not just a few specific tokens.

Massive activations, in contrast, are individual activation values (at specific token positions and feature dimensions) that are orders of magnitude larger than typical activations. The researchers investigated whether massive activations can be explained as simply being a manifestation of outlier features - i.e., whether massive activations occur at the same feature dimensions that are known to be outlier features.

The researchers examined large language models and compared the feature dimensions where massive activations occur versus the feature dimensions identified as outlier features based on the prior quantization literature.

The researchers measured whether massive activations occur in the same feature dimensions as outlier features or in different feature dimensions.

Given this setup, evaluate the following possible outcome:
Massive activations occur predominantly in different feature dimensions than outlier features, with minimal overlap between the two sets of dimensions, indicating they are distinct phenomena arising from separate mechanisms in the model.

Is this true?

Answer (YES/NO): YES